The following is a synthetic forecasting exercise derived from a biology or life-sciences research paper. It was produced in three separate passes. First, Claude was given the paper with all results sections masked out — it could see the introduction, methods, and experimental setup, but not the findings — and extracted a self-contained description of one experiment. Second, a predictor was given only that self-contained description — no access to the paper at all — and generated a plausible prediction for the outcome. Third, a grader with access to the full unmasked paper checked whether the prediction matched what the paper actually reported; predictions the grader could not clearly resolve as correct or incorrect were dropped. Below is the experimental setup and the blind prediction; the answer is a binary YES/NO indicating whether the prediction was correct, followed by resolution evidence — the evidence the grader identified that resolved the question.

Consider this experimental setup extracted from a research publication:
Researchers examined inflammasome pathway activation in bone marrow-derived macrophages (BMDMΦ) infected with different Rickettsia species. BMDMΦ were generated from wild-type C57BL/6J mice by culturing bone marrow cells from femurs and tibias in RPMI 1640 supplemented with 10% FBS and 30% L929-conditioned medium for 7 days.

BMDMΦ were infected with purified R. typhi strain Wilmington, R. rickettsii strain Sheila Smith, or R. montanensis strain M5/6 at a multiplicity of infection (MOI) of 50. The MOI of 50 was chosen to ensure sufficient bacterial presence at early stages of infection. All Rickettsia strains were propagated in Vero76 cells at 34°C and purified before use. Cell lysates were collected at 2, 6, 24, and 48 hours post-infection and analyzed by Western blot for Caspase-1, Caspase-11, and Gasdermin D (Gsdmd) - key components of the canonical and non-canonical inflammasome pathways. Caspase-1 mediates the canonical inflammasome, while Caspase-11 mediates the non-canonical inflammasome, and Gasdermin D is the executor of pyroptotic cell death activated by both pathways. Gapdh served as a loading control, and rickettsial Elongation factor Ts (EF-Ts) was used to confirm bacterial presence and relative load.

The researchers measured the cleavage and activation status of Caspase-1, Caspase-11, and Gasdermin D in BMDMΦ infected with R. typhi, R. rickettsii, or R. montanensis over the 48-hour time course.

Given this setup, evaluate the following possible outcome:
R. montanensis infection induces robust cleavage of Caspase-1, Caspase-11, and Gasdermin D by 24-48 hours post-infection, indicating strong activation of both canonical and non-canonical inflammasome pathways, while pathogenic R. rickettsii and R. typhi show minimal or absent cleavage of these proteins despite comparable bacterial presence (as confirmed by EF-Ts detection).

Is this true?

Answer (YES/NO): NO